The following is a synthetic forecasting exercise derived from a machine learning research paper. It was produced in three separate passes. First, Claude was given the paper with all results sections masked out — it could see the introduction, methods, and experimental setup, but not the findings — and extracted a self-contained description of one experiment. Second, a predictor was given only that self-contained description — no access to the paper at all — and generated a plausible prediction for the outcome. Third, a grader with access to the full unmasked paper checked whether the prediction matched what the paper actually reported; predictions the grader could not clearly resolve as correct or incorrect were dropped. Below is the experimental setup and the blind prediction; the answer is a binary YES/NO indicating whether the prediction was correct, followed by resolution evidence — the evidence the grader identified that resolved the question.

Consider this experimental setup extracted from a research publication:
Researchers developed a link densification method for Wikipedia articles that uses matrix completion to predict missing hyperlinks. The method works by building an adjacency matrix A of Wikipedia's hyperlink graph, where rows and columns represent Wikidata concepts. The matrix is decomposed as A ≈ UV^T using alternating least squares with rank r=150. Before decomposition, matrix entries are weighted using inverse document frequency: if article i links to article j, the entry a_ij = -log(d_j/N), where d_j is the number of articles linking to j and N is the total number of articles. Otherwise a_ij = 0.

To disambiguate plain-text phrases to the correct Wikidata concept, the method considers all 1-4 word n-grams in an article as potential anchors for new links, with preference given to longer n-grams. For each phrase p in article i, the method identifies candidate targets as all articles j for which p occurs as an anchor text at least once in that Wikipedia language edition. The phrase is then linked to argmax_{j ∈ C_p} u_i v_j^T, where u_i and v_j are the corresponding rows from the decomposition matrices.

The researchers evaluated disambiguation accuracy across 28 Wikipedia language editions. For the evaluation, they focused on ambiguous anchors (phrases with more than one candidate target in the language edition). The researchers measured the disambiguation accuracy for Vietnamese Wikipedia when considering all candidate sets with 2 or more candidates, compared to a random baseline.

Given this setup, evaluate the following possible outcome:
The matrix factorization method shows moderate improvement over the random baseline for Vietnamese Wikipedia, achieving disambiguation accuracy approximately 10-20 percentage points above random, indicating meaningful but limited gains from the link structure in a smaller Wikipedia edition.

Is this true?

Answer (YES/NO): NO